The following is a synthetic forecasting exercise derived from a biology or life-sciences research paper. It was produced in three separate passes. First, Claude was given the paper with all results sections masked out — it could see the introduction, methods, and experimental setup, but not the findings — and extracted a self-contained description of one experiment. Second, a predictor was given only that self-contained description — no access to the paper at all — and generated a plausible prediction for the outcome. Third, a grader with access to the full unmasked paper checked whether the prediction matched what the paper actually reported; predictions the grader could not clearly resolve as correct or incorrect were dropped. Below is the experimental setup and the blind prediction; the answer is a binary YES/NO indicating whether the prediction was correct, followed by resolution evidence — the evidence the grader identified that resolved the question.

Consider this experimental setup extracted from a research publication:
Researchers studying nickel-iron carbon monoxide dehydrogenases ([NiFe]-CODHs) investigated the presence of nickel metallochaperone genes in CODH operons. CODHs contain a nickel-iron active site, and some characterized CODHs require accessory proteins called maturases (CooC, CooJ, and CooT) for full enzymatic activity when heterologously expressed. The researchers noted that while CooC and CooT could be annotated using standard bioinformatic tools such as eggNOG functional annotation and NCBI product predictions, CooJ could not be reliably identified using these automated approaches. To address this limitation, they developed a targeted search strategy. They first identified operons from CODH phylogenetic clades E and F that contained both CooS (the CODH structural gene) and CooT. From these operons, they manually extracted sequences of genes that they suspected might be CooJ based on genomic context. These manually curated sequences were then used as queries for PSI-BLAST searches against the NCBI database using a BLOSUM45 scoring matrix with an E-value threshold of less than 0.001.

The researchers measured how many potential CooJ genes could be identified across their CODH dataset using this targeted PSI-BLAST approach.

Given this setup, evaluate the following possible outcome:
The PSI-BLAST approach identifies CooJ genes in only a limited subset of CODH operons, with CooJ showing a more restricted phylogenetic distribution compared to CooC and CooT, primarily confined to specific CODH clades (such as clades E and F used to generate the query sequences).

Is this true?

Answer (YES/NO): NO